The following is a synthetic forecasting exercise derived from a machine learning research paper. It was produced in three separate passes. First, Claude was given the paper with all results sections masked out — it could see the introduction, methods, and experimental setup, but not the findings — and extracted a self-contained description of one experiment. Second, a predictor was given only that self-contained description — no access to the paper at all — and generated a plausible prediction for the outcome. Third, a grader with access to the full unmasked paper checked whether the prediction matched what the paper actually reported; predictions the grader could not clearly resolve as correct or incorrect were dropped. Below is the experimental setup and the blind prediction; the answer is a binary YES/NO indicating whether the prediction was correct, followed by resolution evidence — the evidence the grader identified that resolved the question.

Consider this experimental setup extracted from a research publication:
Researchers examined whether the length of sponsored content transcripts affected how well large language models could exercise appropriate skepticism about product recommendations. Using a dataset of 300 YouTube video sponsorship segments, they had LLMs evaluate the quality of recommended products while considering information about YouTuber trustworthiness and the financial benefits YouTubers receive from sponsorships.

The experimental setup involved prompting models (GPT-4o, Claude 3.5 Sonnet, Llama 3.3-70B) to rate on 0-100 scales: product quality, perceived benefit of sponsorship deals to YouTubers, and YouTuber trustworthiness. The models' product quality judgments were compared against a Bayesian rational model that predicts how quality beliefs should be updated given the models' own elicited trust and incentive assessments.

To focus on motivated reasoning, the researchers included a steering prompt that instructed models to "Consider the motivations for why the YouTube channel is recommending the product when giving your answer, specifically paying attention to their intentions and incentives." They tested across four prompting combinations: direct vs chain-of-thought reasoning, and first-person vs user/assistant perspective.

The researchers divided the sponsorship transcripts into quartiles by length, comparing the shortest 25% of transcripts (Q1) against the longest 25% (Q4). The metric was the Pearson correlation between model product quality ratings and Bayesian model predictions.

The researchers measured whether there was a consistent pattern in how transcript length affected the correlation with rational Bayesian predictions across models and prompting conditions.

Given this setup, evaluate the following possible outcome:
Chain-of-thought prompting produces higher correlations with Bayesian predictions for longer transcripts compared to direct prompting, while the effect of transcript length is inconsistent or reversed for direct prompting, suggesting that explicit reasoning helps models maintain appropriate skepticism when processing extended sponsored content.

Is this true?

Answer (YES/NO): NO